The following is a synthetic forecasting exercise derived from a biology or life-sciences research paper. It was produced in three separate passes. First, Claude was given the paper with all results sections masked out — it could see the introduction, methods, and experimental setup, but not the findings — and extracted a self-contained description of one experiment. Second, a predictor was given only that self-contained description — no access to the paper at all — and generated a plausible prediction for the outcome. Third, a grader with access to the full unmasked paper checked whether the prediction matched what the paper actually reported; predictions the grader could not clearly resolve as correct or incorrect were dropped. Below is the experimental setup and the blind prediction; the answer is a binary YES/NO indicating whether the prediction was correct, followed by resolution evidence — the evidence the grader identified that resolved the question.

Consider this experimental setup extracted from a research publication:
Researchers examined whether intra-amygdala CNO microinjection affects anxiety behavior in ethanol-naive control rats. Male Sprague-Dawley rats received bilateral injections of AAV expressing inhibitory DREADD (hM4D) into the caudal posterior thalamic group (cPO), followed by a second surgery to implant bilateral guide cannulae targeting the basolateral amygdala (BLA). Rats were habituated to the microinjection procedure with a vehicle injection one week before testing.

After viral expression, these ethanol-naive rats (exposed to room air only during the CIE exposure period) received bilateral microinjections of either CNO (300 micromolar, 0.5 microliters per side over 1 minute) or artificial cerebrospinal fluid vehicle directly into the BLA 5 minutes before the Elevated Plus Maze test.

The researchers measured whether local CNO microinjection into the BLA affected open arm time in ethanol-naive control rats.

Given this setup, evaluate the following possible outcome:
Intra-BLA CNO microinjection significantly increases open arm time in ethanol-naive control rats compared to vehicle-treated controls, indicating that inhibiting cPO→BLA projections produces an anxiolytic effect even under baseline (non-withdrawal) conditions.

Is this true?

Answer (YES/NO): NO